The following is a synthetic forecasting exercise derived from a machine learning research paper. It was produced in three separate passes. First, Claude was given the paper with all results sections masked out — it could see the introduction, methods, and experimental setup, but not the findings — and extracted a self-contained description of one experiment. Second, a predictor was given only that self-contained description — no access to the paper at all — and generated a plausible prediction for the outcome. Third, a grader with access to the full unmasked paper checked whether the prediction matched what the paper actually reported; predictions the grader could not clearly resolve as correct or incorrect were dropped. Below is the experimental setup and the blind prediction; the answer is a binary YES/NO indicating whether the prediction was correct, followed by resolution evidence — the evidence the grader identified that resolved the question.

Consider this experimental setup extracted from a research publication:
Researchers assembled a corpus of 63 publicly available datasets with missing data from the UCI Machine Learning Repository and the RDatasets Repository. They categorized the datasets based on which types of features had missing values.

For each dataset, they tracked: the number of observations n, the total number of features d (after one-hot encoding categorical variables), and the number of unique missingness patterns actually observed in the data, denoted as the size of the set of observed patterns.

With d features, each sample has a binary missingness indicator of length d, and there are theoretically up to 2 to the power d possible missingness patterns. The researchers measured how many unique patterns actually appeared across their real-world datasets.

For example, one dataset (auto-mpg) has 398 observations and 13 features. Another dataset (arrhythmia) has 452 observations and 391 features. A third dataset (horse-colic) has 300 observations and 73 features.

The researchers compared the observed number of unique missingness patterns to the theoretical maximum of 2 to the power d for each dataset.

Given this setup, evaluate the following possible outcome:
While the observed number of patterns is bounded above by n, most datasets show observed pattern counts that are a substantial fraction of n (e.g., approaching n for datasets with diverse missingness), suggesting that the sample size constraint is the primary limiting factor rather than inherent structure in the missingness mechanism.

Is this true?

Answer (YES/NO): NO